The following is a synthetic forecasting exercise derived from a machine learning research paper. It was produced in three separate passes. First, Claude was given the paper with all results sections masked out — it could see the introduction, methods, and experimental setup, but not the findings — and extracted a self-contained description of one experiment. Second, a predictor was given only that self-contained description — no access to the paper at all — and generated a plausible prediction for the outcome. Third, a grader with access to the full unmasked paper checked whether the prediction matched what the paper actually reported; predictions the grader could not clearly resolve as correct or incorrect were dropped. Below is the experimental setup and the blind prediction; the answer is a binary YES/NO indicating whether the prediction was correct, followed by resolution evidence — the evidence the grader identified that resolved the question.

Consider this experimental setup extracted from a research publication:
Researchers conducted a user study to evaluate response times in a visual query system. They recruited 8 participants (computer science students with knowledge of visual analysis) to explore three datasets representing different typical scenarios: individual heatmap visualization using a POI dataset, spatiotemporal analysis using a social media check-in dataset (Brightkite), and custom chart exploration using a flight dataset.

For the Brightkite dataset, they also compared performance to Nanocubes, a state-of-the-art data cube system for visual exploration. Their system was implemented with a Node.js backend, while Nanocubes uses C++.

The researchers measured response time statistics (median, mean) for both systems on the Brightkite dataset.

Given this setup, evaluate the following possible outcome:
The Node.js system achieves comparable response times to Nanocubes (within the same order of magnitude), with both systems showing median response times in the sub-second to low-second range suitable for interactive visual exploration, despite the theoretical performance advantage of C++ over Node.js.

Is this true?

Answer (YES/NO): NO